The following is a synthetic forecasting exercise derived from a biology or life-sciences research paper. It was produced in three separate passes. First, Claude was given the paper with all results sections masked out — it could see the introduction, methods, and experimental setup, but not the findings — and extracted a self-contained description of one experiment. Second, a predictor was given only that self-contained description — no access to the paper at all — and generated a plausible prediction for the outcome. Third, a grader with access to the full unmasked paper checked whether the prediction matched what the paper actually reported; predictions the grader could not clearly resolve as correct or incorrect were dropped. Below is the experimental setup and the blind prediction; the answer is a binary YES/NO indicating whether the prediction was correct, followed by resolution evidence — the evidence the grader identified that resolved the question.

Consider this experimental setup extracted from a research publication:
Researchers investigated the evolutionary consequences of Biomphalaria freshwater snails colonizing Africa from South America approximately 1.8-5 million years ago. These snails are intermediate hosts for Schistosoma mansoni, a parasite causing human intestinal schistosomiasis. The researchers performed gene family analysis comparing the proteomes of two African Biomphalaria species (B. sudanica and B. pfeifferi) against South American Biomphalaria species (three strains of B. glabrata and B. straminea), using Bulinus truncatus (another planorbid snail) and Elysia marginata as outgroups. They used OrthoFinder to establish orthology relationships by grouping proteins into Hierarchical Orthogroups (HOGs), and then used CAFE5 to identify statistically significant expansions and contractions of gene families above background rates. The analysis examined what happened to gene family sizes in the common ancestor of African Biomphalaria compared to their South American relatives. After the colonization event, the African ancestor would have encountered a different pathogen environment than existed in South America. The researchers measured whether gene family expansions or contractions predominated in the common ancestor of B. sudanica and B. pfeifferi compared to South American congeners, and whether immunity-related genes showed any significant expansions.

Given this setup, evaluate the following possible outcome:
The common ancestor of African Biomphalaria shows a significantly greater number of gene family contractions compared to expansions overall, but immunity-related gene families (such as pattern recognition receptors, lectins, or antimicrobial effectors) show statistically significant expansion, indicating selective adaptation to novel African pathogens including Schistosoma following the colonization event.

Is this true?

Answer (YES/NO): NO